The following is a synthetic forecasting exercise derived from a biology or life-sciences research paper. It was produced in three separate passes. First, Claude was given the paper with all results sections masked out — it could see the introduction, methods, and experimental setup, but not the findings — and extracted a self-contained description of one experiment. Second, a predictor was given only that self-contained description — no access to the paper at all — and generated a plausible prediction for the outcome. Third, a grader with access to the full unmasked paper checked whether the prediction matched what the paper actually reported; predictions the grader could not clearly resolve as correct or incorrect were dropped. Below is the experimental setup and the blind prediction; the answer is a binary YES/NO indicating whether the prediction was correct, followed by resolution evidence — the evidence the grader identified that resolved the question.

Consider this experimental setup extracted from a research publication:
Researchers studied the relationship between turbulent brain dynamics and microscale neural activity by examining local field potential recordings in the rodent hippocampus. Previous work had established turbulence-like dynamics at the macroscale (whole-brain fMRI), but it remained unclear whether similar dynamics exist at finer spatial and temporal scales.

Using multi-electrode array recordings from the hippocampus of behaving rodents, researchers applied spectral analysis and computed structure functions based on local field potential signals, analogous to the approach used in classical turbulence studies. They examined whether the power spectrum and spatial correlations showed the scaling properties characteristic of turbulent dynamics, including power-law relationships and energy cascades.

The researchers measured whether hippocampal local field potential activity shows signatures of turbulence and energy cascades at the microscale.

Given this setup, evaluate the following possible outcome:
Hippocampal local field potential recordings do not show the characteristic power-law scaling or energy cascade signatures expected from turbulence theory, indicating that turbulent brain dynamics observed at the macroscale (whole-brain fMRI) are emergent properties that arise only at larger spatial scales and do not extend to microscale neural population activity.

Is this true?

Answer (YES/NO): NO